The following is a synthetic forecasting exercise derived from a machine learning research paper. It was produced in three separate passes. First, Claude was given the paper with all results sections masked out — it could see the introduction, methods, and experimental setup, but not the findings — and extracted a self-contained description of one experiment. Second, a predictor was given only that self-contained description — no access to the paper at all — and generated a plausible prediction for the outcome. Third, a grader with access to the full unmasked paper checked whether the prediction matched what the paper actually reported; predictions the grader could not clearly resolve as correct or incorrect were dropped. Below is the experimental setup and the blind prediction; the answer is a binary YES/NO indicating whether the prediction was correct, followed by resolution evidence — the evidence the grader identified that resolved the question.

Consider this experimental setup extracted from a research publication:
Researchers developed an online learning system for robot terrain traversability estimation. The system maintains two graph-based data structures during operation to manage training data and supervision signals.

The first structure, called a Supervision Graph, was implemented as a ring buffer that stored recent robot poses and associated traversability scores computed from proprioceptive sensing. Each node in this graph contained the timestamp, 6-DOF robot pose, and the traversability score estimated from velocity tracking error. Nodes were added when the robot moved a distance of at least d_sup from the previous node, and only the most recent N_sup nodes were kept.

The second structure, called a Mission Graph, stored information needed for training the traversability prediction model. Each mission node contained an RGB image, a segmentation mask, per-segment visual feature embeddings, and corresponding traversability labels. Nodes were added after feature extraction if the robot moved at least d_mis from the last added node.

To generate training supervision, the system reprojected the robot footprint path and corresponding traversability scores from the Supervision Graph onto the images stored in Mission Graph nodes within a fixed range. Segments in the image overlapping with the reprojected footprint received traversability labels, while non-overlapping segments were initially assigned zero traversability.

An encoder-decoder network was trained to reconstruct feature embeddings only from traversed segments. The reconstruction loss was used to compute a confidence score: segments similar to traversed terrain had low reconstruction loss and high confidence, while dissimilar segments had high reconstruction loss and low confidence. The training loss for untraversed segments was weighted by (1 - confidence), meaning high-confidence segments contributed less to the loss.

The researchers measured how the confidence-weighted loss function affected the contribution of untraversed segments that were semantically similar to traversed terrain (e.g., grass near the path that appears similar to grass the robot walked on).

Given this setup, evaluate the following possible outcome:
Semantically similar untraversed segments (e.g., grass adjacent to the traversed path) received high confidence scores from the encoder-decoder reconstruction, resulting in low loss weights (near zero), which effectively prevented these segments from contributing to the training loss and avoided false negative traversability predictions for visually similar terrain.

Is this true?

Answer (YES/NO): YES